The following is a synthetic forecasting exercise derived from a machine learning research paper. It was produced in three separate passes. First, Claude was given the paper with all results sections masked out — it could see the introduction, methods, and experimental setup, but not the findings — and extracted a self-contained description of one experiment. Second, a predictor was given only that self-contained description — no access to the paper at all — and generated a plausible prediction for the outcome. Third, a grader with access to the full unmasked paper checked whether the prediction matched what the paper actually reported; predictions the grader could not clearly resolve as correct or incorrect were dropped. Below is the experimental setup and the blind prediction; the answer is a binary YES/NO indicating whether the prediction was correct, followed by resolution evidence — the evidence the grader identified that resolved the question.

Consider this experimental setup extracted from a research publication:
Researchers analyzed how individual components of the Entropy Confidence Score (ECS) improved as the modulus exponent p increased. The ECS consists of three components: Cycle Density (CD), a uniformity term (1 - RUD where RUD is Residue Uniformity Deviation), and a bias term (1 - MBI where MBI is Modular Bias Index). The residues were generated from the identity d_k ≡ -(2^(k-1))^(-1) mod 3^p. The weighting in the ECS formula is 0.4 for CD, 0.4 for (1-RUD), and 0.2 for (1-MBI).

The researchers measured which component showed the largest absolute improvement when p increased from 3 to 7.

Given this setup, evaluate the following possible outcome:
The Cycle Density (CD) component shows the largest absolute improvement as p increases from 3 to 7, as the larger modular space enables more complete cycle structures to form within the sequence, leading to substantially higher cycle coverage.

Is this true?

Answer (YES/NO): NO